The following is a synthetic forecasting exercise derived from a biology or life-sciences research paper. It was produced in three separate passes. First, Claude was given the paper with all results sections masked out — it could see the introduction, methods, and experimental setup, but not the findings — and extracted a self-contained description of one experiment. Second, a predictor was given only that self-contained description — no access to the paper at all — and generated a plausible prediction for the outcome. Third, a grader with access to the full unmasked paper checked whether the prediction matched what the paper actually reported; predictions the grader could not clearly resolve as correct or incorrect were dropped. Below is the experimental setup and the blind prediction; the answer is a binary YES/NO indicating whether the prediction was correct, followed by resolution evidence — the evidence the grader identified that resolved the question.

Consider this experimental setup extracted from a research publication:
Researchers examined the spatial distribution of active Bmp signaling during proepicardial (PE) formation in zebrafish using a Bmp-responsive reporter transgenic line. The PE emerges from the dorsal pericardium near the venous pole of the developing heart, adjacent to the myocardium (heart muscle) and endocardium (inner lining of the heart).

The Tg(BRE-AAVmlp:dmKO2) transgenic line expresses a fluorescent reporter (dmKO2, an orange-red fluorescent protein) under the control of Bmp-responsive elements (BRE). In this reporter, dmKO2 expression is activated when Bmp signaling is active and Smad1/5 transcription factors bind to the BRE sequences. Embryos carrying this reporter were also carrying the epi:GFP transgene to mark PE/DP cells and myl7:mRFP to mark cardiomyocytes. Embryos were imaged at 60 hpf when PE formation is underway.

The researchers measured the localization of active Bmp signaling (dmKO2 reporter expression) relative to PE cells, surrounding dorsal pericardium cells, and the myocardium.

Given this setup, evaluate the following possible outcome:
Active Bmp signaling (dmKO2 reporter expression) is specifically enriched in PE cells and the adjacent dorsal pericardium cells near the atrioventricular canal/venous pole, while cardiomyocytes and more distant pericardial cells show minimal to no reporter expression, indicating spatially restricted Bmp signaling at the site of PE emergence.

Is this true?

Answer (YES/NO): NO